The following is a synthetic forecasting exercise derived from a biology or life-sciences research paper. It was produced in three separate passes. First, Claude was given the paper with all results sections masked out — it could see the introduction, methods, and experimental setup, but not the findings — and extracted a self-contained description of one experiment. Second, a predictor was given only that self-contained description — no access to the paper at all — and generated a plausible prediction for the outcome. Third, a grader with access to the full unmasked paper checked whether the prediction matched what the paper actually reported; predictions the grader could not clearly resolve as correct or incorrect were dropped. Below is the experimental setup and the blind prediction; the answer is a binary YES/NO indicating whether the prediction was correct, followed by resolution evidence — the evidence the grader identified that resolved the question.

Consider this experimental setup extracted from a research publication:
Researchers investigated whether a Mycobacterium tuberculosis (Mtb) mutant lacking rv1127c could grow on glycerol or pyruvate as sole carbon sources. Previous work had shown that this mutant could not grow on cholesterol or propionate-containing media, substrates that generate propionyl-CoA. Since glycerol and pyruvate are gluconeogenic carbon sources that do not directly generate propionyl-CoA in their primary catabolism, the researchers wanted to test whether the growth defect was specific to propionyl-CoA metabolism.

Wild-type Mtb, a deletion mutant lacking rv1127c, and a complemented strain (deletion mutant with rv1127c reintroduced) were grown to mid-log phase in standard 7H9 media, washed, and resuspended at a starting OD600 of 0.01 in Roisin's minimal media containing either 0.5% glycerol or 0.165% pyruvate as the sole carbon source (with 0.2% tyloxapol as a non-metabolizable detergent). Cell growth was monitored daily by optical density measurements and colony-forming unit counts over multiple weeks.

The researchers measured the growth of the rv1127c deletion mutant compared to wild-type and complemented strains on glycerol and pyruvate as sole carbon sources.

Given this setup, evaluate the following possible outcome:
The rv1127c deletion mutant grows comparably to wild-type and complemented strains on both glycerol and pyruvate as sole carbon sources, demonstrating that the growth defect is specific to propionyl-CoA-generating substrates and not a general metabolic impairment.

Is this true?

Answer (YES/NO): NO